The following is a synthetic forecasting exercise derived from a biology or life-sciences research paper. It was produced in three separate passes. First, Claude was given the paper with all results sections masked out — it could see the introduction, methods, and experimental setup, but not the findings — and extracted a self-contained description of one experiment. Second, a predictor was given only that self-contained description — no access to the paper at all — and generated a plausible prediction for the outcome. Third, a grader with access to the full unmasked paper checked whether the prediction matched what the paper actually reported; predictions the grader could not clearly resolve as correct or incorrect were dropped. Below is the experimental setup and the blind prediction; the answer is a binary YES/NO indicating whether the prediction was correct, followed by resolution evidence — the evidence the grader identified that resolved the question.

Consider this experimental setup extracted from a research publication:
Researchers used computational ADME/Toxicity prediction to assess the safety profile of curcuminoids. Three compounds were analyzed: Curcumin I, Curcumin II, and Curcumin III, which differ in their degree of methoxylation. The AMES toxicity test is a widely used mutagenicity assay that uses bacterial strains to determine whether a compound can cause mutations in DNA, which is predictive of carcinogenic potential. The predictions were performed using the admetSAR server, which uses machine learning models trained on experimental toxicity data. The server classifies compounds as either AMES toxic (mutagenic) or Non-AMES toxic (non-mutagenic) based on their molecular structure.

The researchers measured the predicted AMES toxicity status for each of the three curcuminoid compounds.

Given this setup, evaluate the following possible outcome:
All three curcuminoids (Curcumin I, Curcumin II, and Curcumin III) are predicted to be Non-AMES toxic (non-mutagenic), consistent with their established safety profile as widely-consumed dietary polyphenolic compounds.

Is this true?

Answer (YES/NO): YES